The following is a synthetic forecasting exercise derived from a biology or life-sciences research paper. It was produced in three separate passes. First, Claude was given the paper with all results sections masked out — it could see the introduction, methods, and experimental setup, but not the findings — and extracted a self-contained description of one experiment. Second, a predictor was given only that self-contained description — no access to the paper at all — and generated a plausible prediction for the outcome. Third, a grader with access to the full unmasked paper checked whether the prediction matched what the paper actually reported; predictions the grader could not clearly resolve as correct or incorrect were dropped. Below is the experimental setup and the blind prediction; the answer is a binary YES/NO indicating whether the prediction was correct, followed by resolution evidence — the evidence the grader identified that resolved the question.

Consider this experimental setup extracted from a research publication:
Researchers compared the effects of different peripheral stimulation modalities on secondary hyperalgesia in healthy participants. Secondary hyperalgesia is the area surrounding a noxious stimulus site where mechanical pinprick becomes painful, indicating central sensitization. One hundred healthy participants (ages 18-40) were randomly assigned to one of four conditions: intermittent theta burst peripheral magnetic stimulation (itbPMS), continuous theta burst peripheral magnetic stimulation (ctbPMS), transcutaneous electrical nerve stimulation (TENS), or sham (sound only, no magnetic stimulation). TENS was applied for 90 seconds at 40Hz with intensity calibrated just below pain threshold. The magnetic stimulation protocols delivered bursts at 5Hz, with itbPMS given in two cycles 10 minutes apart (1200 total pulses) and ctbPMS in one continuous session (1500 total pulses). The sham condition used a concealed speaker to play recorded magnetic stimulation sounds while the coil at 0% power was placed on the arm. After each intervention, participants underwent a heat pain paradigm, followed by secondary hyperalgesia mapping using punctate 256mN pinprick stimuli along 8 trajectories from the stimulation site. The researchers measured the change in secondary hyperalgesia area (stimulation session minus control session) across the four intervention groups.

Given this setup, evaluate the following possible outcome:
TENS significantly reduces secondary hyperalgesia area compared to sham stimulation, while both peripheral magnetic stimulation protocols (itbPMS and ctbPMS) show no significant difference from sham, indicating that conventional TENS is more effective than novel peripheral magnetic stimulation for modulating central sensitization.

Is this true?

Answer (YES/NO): NO